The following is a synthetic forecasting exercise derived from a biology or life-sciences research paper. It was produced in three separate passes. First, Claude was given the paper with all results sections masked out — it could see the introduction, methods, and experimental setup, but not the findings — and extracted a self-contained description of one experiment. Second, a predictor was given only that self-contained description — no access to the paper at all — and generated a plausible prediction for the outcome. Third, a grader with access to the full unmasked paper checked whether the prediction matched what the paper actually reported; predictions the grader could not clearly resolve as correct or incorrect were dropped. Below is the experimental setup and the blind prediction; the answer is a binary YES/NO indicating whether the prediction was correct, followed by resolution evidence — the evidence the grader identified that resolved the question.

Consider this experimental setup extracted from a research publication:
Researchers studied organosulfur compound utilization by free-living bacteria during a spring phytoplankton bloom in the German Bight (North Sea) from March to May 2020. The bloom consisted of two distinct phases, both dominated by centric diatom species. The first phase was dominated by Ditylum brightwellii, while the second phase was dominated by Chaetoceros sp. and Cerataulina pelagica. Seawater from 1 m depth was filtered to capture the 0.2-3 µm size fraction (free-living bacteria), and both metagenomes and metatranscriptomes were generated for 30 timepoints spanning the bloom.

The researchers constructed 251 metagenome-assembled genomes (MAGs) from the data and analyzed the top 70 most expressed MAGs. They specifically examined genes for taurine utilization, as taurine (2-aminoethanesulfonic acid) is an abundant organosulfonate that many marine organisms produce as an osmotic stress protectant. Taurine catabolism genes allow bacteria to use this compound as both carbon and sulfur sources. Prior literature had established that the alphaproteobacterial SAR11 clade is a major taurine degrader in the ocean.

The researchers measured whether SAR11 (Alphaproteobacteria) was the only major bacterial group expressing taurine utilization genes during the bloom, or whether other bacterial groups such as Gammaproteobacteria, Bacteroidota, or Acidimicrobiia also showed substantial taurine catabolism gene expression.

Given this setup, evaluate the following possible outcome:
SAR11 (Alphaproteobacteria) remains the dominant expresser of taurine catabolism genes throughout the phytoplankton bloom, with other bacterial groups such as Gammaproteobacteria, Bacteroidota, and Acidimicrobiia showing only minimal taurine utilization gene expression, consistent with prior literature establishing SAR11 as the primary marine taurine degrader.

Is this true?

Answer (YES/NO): NO